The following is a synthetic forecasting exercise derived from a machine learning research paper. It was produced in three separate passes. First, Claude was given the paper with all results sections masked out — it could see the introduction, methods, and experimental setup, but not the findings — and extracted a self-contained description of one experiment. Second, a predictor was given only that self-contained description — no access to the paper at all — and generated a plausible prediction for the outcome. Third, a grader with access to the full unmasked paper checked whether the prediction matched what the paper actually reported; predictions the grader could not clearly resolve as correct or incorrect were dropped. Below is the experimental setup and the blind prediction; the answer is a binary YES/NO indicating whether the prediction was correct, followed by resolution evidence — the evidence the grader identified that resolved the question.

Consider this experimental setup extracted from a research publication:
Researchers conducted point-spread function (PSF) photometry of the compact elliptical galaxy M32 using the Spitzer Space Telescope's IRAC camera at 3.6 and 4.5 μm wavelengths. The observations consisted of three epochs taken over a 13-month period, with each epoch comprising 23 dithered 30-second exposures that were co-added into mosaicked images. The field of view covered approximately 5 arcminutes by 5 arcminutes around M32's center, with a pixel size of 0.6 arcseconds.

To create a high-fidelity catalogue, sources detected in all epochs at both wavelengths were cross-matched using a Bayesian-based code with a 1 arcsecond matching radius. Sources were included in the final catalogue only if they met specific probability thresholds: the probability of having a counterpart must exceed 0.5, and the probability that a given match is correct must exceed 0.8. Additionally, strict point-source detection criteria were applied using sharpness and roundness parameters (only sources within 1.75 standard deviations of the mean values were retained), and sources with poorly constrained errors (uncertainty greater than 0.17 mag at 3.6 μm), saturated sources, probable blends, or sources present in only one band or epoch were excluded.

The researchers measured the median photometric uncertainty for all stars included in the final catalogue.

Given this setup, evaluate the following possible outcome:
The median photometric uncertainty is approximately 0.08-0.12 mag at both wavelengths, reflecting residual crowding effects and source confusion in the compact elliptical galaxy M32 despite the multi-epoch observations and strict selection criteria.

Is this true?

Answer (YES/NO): NO